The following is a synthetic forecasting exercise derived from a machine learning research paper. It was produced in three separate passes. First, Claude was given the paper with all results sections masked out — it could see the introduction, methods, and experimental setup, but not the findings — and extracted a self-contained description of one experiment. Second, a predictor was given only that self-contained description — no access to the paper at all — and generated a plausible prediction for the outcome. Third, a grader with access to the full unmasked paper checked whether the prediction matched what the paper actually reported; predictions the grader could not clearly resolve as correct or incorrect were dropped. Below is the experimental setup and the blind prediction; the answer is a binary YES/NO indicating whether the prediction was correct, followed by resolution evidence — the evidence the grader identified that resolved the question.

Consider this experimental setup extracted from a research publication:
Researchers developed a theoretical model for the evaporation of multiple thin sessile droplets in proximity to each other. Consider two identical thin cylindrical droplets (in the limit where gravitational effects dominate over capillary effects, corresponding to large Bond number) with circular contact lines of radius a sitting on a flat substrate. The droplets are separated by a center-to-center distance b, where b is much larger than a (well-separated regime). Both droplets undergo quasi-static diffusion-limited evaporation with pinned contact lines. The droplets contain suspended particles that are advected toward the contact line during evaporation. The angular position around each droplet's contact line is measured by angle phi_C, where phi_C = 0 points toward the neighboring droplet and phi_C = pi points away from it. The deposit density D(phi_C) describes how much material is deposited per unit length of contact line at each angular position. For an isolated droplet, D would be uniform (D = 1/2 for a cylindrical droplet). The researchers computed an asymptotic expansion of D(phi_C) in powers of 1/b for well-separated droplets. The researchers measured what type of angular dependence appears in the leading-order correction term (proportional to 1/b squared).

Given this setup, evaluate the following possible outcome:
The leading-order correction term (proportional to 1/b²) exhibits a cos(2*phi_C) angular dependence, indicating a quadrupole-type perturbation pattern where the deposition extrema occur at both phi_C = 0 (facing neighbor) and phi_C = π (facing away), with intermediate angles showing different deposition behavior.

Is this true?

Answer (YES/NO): NO